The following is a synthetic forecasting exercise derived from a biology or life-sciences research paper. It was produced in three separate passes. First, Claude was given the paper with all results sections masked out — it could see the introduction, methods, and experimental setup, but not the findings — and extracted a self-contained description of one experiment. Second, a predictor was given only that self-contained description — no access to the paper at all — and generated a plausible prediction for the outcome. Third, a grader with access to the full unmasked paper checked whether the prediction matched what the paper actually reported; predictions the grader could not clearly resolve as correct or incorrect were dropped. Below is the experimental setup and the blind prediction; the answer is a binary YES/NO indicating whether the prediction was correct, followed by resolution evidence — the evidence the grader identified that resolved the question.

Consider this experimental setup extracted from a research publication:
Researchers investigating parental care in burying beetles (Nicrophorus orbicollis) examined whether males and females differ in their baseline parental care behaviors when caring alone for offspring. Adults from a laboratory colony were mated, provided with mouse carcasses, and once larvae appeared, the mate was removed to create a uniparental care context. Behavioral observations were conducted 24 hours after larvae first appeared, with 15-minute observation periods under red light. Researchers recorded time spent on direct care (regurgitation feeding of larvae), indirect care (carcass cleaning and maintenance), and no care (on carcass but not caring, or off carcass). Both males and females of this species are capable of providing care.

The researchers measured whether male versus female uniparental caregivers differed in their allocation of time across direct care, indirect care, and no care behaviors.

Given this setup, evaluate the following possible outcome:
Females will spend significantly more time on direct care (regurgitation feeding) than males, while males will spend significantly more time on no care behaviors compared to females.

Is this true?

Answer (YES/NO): NO